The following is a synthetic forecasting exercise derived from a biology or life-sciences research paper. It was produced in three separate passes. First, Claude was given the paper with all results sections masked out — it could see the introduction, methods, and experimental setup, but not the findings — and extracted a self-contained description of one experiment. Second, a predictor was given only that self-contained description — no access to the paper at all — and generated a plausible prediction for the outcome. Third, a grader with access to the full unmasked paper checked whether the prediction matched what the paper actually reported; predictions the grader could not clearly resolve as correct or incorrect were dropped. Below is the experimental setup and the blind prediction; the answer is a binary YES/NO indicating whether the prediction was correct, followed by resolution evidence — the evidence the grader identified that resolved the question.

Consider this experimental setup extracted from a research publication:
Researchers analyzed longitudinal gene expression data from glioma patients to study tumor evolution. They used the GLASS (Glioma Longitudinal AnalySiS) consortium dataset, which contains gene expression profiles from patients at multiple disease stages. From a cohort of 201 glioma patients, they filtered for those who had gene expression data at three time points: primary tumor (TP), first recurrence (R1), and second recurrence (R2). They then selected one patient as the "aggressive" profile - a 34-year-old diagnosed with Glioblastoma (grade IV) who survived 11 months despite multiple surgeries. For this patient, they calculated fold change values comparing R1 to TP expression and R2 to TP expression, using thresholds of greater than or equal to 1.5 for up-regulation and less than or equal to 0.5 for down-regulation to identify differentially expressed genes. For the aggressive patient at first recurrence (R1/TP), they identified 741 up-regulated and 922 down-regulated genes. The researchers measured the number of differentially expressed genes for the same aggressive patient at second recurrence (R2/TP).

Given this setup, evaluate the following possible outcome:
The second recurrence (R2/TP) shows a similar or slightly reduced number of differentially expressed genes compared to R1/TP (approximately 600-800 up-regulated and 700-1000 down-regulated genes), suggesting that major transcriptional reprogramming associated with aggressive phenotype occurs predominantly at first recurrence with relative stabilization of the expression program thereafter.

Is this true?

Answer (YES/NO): NO